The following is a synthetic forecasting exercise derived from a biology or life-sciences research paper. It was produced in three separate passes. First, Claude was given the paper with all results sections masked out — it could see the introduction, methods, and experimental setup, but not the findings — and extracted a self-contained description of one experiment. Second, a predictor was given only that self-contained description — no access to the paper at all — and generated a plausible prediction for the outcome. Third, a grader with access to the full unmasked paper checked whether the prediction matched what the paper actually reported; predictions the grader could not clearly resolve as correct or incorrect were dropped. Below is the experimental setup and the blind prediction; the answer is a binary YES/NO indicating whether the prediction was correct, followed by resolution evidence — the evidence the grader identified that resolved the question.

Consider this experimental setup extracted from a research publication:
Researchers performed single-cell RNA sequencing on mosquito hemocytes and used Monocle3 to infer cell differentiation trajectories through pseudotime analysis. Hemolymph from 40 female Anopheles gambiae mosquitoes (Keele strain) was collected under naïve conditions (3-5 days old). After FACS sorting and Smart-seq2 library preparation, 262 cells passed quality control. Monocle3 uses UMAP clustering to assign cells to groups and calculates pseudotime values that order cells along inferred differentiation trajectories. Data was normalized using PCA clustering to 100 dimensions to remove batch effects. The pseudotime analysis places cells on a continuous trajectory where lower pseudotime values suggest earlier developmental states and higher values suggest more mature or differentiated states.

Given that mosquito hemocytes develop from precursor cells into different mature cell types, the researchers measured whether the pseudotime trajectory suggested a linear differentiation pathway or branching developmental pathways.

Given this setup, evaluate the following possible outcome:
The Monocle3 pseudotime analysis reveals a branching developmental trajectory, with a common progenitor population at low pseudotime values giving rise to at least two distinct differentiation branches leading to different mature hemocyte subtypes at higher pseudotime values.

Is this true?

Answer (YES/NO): YES